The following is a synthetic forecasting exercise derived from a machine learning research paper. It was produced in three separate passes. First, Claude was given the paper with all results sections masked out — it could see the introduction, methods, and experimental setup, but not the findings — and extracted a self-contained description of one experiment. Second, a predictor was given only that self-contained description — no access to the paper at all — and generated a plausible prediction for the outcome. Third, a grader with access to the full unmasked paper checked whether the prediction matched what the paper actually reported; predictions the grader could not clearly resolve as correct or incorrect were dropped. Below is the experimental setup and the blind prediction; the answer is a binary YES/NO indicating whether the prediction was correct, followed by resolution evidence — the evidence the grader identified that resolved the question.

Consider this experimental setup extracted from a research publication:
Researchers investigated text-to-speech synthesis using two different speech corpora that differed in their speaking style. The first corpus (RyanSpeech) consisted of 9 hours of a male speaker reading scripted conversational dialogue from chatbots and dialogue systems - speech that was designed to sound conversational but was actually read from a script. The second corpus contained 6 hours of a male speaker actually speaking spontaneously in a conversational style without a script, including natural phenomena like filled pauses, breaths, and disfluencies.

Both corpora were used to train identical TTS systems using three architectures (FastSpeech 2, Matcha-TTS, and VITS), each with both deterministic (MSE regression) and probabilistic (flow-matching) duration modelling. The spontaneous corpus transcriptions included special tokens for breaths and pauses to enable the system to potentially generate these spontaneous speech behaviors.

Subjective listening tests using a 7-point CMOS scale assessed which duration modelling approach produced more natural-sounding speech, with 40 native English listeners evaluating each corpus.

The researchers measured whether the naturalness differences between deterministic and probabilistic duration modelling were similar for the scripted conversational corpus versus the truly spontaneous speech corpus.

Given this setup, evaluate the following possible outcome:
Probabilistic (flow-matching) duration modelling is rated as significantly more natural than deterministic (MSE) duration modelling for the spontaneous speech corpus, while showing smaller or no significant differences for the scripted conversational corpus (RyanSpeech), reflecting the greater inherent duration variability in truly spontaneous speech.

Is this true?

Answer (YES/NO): NO